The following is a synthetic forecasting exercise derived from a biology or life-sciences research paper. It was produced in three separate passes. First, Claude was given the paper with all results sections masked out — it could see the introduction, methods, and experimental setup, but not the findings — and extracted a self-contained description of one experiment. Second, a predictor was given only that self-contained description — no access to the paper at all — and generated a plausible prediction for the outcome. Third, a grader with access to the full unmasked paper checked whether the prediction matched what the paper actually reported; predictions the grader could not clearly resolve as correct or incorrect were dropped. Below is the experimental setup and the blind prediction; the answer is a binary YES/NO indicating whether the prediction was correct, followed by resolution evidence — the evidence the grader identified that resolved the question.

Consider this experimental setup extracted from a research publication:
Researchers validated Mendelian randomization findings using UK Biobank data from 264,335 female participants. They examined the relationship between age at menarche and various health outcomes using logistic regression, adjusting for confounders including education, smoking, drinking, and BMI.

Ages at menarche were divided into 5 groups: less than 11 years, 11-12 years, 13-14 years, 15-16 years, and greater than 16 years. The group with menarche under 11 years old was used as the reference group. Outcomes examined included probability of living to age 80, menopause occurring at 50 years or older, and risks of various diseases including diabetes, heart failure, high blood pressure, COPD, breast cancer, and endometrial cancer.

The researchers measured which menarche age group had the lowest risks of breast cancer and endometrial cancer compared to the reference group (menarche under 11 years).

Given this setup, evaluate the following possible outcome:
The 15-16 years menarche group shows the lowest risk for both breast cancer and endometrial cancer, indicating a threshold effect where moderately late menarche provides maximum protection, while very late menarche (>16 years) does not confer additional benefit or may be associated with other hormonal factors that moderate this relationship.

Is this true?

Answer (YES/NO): NO